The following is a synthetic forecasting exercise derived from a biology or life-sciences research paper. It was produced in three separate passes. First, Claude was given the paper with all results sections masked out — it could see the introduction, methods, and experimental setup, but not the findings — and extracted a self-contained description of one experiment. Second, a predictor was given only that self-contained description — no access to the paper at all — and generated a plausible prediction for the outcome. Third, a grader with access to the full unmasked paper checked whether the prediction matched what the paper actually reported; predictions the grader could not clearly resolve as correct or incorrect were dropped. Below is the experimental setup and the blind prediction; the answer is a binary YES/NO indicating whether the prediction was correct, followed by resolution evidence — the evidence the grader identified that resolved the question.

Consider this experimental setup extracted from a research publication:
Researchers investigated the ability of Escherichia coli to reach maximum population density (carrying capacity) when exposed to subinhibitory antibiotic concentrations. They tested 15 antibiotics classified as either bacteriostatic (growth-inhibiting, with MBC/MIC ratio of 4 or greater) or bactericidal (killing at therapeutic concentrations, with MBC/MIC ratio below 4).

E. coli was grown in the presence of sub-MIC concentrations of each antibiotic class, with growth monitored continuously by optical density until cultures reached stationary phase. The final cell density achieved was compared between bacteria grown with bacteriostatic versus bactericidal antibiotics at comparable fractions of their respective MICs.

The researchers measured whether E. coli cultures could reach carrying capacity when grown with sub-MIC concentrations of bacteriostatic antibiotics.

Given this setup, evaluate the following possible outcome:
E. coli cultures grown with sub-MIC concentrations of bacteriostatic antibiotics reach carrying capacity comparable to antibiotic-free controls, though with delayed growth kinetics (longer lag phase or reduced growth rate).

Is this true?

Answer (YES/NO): YES